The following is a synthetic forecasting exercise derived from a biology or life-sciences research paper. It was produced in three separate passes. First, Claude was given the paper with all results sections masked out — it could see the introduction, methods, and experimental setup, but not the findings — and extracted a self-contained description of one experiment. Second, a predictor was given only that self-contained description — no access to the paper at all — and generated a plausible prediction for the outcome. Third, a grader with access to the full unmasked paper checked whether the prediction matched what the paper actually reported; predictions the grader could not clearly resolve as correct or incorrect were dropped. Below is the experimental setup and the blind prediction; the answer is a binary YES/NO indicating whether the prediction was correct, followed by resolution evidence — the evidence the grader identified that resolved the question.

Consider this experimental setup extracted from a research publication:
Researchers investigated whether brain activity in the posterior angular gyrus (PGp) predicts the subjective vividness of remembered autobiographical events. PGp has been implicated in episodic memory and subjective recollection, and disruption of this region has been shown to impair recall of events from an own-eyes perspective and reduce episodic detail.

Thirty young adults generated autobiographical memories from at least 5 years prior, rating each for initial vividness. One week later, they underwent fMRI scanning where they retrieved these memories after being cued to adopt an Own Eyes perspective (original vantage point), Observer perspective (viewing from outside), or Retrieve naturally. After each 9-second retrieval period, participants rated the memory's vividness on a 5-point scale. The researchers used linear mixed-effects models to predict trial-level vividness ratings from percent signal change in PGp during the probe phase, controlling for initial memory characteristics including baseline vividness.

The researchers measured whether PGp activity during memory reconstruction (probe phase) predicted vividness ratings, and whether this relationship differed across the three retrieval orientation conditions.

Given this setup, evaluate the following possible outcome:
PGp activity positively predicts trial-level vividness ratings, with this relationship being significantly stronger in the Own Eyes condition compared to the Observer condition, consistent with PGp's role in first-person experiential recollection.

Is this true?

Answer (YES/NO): NO